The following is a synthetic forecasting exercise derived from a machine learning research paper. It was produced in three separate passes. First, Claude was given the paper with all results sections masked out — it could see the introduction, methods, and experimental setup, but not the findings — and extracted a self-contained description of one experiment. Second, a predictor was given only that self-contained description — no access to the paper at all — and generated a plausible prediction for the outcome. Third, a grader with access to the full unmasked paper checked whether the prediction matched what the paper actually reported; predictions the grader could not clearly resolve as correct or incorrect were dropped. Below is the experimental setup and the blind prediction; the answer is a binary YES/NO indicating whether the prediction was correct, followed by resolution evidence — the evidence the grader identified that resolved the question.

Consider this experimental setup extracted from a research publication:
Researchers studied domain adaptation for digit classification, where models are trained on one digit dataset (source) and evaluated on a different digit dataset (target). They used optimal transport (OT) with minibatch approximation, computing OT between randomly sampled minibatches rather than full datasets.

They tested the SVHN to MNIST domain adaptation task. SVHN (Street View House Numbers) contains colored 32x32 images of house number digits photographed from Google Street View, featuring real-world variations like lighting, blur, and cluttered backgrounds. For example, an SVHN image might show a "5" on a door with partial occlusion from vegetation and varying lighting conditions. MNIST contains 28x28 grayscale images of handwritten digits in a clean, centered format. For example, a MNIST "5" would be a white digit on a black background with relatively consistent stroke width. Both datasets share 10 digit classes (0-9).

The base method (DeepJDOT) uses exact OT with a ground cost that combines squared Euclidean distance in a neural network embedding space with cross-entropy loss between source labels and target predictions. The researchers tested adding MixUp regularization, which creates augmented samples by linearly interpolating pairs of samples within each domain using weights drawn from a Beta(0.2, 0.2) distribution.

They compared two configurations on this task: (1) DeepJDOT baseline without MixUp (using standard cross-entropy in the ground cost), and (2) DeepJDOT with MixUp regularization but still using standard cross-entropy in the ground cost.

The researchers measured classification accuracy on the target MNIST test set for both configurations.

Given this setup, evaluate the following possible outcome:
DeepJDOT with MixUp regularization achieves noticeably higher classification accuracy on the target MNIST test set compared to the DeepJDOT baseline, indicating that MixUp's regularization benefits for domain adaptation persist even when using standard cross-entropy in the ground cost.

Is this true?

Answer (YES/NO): NO